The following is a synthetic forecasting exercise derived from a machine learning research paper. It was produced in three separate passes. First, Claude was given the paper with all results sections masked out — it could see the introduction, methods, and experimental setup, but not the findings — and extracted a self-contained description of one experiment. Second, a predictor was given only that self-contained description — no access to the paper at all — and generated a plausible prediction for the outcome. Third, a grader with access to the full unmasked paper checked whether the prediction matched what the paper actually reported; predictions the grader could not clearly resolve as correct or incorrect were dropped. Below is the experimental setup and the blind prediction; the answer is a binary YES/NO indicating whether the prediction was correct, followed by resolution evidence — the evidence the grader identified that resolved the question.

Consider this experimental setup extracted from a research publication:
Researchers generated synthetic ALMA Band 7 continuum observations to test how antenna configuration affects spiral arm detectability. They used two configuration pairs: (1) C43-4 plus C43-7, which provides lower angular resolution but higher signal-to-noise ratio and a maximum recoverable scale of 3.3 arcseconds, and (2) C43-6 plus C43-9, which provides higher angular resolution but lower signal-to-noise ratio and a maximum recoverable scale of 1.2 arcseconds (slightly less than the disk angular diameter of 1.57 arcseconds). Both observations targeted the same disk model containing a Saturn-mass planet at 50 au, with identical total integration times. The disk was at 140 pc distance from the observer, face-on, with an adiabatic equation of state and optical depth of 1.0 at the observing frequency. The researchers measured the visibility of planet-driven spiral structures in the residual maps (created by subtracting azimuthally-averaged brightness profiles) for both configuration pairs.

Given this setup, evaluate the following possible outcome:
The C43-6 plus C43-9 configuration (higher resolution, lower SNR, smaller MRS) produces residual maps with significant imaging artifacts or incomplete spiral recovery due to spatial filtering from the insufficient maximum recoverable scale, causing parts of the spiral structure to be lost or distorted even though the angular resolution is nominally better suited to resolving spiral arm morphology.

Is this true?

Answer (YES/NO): NO